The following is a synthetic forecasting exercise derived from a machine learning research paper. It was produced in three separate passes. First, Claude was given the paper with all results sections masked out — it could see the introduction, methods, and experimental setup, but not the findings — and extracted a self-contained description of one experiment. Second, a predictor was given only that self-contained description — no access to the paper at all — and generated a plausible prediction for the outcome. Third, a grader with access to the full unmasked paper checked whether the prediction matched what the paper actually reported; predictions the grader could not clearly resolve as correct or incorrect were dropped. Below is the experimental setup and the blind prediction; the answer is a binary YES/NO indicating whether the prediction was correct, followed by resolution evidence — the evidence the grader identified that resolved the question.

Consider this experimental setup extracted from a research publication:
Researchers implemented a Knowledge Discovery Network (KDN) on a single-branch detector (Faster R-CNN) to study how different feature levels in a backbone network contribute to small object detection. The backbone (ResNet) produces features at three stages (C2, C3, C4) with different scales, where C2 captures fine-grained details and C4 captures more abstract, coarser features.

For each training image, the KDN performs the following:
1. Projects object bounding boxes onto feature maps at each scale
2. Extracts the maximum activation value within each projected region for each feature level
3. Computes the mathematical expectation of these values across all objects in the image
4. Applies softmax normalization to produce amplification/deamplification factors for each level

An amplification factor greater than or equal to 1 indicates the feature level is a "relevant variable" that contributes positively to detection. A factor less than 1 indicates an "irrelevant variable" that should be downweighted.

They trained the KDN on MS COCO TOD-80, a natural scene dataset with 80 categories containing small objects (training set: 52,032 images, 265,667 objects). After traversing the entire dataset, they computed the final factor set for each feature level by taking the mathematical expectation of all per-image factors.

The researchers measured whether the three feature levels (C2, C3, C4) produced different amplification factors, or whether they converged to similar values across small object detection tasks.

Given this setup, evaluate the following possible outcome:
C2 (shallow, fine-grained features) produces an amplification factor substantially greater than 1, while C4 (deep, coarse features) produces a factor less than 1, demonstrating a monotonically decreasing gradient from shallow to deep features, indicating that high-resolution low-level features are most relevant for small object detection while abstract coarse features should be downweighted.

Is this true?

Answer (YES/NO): NO